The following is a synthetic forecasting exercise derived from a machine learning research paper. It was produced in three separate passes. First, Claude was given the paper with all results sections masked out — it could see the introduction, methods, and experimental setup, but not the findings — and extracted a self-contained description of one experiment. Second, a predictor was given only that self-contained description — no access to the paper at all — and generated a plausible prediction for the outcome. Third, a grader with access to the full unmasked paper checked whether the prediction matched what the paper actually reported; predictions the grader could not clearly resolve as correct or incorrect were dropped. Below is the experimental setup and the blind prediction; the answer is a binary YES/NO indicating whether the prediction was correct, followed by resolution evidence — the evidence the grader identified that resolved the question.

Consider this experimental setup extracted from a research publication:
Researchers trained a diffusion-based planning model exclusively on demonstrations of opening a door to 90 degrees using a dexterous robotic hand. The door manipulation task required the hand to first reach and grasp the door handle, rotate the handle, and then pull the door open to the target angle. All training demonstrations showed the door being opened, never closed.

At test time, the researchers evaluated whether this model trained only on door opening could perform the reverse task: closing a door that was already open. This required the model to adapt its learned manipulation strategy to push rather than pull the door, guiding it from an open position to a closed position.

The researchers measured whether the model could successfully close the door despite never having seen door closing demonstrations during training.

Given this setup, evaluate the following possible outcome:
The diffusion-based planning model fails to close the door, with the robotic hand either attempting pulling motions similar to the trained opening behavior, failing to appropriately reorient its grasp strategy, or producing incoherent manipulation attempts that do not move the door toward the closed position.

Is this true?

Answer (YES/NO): NO